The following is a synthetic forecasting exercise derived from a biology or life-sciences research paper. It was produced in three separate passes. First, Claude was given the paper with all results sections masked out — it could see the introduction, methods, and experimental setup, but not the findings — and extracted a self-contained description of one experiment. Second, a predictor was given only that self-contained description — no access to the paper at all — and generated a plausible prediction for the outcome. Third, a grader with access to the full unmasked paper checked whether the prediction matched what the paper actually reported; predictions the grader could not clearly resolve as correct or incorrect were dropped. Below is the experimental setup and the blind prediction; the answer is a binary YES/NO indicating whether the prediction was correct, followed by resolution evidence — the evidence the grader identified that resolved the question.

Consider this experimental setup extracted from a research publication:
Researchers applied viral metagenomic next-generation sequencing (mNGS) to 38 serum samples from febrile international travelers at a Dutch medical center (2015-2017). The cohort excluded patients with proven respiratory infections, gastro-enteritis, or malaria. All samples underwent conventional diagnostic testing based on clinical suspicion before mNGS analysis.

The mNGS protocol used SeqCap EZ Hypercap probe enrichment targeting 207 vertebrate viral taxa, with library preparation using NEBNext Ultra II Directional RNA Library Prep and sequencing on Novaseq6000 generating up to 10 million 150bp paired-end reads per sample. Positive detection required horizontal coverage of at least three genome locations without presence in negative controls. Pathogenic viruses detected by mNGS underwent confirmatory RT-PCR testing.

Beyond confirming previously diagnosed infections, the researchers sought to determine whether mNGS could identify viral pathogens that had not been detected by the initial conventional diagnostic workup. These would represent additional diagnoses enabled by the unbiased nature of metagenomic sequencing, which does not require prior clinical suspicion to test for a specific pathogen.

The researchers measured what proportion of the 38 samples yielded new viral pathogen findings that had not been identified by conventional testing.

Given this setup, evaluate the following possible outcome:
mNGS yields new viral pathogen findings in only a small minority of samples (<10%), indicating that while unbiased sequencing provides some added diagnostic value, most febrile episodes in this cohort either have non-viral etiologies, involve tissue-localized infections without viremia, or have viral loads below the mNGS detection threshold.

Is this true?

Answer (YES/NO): YES